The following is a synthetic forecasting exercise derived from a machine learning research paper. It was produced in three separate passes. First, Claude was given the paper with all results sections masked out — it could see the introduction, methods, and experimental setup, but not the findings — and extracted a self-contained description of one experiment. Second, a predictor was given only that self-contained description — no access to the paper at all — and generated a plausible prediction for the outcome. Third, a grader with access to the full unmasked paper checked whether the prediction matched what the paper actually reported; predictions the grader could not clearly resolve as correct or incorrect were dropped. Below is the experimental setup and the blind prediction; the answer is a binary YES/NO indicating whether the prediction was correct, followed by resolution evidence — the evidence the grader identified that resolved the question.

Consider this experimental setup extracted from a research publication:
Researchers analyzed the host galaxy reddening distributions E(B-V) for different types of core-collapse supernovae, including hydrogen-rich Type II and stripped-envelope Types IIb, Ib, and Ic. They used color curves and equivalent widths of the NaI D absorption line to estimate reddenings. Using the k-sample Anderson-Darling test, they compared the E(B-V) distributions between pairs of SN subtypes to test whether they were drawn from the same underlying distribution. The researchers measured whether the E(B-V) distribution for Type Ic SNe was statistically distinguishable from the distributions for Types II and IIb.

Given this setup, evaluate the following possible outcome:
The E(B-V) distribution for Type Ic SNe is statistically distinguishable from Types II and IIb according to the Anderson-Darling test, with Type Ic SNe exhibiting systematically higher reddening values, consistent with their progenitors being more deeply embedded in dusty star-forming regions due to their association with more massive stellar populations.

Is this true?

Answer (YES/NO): YES